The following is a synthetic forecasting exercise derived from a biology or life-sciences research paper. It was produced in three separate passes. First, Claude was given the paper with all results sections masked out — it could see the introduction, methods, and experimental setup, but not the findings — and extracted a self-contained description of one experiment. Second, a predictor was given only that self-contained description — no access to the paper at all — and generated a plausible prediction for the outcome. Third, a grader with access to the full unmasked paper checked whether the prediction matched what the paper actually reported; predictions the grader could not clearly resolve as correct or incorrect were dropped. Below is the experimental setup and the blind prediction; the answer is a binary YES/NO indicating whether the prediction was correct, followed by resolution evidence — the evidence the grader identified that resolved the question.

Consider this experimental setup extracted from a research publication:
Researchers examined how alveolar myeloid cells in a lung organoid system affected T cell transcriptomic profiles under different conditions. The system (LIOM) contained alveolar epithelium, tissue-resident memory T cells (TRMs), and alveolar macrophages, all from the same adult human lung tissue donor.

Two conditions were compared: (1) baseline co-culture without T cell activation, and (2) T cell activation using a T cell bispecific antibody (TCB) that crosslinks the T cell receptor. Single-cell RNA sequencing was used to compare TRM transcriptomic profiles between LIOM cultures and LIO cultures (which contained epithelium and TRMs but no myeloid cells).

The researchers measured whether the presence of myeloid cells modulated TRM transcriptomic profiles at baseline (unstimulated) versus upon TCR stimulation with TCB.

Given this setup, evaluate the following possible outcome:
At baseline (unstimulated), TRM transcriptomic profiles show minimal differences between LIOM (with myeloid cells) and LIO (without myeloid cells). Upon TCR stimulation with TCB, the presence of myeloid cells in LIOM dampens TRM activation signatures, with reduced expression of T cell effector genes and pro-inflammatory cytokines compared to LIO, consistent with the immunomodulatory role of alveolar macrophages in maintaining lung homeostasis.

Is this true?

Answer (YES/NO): YES